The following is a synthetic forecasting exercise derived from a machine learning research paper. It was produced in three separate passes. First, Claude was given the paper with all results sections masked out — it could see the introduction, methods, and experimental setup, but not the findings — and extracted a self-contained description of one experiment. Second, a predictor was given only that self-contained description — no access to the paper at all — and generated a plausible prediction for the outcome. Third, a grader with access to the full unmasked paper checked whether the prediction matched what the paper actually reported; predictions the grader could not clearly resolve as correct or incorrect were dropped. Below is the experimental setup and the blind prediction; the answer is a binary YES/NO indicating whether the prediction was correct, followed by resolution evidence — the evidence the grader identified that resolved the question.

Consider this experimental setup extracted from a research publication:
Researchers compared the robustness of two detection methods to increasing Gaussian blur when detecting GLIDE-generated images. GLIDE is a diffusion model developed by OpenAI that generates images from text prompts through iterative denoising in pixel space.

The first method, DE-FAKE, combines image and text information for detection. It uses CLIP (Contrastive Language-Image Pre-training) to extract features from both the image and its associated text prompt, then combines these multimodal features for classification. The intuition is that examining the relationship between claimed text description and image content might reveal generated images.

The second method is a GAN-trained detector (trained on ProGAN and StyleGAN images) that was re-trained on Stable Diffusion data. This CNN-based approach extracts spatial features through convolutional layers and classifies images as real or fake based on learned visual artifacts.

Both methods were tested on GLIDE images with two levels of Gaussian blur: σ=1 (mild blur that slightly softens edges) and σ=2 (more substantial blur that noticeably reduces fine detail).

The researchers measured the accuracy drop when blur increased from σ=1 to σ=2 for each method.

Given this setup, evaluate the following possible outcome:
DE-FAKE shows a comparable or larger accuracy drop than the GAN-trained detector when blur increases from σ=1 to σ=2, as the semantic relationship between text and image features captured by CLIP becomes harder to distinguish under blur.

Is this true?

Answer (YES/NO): NO